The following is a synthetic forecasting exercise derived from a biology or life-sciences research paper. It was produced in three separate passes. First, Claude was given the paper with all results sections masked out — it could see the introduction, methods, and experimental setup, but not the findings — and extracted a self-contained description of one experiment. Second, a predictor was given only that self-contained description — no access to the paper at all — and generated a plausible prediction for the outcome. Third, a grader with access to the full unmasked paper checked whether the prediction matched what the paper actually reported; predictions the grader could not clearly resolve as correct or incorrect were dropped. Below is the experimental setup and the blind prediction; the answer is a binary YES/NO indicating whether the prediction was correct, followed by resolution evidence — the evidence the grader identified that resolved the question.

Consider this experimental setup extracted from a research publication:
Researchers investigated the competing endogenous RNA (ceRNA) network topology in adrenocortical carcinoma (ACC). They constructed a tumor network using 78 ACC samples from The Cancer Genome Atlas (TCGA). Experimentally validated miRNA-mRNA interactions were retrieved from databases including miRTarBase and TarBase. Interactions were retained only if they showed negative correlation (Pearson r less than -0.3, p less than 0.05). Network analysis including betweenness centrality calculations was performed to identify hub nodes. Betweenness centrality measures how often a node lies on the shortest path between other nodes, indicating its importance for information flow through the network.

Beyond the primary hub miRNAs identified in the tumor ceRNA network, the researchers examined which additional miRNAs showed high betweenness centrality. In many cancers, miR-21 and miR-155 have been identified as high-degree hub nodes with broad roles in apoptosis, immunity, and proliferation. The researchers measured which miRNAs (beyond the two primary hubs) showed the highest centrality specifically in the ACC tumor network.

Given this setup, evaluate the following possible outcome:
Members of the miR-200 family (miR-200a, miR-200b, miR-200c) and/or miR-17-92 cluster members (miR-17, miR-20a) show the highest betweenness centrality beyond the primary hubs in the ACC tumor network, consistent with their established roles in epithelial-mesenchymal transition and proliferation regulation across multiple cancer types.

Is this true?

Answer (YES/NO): NO